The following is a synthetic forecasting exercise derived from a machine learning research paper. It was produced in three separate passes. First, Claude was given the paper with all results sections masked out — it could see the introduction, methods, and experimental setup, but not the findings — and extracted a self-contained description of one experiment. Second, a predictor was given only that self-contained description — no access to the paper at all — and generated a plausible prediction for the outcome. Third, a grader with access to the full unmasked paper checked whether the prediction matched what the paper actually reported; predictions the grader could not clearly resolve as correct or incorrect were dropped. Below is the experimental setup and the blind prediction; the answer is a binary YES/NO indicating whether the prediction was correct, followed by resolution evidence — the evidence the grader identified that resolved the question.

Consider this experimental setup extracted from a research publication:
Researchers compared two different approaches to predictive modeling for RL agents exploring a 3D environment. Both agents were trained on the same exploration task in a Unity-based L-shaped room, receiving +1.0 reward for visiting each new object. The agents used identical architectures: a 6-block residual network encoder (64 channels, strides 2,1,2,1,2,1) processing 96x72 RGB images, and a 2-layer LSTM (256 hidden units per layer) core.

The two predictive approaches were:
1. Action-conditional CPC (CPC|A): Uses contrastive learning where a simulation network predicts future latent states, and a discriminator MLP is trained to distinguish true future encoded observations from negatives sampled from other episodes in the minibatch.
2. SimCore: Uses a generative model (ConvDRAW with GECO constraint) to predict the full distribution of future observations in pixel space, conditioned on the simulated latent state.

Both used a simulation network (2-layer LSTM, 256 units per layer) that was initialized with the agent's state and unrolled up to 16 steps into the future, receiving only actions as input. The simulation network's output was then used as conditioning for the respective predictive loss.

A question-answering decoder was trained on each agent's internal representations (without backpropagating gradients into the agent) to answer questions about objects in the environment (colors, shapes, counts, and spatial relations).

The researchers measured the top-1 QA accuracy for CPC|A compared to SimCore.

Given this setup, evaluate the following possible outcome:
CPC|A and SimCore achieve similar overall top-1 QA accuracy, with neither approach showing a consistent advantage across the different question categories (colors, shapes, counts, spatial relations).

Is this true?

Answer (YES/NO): NO